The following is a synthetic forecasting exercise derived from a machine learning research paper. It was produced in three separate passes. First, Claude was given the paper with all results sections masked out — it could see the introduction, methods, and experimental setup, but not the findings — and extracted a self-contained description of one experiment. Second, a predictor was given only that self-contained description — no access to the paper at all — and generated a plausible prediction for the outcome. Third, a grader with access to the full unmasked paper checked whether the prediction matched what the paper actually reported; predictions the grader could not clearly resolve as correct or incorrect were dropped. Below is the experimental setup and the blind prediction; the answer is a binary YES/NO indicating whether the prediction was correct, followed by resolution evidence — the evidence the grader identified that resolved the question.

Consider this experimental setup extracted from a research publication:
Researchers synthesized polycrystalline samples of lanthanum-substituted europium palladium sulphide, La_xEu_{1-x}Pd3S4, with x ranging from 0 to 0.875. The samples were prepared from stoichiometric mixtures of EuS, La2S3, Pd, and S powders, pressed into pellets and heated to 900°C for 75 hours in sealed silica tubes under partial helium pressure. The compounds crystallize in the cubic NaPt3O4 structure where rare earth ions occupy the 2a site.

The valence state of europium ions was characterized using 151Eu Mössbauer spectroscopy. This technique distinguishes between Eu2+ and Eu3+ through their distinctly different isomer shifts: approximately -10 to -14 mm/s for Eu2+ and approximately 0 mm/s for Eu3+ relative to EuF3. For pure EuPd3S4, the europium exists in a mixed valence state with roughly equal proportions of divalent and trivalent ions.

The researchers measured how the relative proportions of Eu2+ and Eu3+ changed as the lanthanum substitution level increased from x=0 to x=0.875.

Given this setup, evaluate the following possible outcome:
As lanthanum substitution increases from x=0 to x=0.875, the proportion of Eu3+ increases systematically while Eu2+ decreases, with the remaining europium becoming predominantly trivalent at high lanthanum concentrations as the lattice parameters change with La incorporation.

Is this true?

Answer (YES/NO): NO